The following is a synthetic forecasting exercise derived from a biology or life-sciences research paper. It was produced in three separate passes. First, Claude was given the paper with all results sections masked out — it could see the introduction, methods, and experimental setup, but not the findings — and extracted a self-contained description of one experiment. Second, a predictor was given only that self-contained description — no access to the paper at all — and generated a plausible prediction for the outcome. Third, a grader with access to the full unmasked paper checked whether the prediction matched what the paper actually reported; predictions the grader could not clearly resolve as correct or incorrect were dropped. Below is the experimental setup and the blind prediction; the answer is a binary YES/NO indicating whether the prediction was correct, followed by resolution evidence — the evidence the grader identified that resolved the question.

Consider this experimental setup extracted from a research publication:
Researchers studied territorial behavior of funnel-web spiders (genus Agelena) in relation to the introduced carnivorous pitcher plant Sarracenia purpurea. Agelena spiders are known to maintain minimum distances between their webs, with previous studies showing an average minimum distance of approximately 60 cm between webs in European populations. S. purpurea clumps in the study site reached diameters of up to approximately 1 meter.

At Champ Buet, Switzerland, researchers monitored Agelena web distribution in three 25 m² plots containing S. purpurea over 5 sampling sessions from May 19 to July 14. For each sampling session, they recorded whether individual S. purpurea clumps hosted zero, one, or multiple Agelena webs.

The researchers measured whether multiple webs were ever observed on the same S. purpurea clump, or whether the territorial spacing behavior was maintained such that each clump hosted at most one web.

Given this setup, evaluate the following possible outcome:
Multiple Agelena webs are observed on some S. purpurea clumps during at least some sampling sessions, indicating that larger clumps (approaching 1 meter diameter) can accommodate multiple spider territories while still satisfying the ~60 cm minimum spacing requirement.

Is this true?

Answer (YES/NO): NO